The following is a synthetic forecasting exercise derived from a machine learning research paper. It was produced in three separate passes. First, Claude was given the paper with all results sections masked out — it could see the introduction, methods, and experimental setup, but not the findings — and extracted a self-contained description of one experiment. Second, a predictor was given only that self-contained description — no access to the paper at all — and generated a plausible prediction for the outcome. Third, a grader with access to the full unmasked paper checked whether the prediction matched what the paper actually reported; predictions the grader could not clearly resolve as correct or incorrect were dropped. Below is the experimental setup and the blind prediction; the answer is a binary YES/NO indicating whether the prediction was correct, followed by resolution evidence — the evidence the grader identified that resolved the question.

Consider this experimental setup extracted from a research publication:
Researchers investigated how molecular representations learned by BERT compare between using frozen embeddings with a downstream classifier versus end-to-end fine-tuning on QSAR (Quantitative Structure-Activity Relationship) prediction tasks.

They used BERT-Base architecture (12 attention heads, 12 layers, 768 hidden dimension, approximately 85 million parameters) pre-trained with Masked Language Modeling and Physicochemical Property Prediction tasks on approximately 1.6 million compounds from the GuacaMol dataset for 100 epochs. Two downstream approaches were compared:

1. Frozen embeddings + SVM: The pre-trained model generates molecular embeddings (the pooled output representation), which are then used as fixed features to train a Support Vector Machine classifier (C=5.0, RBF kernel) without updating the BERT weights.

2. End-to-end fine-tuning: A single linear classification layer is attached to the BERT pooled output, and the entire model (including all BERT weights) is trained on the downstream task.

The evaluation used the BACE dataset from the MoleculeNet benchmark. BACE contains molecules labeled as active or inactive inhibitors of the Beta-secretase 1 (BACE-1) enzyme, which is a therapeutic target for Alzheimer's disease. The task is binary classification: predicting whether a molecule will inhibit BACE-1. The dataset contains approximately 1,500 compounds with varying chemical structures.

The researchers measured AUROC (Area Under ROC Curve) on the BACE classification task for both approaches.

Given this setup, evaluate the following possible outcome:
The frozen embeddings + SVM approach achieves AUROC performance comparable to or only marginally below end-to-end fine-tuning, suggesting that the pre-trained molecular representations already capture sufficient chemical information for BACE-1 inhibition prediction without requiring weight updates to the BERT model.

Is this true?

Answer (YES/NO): YES